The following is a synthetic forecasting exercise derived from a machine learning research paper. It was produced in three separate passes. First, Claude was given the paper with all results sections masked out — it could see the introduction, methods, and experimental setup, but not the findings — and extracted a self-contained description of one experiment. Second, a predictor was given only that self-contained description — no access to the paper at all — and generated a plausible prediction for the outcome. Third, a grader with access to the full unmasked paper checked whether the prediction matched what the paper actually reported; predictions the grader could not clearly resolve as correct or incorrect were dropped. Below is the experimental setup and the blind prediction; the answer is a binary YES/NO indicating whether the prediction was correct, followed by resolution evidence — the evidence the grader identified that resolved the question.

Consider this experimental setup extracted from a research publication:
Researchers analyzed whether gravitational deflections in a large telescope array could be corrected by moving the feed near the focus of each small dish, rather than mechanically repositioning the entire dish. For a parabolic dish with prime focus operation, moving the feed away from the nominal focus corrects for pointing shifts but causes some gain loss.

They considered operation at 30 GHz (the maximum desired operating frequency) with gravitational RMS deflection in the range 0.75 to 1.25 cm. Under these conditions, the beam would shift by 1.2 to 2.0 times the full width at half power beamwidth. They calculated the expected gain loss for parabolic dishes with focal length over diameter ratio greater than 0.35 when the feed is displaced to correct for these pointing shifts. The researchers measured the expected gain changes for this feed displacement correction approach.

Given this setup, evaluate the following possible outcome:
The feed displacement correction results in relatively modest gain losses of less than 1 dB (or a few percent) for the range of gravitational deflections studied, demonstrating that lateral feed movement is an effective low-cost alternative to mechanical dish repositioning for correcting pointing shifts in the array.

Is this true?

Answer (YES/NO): YES